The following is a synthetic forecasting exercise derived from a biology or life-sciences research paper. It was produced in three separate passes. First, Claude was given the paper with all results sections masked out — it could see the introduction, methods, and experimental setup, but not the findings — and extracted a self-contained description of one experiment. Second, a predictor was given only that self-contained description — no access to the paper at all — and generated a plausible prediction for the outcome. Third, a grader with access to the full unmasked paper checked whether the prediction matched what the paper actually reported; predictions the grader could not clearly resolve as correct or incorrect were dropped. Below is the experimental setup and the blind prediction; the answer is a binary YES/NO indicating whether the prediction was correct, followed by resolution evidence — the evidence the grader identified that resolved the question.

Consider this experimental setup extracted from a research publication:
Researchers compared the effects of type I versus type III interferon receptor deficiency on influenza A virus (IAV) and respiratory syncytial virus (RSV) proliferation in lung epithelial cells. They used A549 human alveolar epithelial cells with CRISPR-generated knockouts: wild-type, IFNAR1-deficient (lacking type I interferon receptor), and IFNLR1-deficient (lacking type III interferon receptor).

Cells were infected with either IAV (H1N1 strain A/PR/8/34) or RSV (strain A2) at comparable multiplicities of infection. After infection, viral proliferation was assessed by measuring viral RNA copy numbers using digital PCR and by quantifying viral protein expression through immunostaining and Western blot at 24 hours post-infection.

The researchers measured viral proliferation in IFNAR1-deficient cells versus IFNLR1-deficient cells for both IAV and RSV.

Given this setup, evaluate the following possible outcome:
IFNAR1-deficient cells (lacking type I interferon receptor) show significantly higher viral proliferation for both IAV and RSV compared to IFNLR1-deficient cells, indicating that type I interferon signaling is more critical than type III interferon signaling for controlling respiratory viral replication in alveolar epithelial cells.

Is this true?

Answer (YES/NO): NO